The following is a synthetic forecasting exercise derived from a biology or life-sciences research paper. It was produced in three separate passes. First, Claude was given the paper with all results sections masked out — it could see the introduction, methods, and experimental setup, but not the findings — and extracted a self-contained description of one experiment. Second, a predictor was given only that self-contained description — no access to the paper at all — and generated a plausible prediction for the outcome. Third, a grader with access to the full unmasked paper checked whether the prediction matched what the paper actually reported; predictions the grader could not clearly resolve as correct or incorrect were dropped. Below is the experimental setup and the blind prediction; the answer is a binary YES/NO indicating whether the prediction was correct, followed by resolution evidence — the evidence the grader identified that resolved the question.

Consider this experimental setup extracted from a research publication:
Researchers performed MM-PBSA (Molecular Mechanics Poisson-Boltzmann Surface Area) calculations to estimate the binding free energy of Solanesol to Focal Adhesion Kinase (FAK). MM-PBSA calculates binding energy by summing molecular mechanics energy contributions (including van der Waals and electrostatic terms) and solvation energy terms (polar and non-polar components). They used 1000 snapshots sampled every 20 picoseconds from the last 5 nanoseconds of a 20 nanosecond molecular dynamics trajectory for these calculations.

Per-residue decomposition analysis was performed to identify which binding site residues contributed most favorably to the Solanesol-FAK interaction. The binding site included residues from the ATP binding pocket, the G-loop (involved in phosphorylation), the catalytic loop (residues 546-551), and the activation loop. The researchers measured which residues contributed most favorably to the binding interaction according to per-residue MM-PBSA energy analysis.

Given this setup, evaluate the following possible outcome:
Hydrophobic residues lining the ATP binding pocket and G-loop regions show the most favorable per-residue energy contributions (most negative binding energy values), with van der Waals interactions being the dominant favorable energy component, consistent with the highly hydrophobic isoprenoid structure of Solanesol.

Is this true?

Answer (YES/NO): YES